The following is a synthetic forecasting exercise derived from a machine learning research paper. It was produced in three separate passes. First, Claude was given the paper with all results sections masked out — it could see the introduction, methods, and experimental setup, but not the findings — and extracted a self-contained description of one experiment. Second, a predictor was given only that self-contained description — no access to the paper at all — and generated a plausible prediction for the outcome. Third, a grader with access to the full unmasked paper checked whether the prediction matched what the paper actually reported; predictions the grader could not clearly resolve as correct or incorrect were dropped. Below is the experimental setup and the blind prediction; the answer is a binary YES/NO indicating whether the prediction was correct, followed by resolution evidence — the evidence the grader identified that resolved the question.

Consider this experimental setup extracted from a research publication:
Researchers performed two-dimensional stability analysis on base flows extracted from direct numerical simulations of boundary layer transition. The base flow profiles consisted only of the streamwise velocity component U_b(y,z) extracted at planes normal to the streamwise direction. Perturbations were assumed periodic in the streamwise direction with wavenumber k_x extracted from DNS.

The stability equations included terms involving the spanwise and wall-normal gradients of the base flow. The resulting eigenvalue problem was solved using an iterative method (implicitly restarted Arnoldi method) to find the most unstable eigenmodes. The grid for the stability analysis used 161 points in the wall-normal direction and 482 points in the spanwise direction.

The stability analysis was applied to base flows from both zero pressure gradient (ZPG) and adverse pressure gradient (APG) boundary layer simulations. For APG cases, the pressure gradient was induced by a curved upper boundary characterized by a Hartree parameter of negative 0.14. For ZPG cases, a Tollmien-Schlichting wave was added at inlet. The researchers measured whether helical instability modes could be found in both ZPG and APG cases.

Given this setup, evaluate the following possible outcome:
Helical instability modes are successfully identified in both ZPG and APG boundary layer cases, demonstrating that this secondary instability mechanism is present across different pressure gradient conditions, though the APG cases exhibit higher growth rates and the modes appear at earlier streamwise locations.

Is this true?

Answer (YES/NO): NO